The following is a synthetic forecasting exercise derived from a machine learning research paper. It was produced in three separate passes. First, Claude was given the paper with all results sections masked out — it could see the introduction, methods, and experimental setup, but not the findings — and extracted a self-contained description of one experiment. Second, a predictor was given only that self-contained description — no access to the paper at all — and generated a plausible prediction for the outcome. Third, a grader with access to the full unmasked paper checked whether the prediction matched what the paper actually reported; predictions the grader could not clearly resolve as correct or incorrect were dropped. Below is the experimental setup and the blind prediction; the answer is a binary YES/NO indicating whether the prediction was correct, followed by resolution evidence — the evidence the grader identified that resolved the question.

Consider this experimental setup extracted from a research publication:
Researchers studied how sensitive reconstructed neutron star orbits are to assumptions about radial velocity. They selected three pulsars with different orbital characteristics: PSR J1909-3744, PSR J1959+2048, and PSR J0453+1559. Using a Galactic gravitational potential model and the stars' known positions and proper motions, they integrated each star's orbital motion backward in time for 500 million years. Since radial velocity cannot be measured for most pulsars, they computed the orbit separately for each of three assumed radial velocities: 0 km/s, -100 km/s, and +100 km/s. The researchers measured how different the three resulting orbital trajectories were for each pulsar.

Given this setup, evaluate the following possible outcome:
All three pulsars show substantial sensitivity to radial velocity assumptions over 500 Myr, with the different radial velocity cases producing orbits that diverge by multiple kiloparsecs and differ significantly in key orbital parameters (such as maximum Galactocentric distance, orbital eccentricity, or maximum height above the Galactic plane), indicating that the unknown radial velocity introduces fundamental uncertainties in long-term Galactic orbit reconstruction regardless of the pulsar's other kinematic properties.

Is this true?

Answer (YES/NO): NO